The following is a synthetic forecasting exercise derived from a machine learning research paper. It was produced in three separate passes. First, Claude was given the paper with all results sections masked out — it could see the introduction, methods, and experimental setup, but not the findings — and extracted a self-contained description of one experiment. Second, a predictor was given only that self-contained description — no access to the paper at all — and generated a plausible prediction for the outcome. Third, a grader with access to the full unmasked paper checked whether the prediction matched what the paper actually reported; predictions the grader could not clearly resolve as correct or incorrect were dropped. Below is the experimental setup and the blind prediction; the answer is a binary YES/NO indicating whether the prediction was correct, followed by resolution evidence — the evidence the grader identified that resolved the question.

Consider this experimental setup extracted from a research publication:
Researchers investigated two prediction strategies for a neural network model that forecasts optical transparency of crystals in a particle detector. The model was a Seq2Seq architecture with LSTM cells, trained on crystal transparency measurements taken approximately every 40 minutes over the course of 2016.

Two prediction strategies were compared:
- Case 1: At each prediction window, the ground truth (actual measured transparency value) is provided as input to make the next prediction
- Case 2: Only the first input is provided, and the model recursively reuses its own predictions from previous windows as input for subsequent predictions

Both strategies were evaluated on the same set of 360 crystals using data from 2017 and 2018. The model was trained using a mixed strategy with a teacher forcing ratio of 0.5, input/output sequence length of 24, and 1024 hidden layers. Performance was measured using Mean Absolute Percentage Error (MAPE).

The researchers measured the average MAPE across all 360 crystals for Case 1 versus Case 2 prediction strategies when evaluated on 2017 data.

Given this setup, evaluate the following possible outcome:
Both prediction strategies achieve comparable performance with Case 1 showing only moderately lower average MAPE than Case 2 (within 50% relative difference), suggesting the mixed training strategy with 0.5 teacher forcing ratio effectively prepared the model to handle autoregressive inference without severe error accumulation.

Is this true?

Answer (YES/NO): NO